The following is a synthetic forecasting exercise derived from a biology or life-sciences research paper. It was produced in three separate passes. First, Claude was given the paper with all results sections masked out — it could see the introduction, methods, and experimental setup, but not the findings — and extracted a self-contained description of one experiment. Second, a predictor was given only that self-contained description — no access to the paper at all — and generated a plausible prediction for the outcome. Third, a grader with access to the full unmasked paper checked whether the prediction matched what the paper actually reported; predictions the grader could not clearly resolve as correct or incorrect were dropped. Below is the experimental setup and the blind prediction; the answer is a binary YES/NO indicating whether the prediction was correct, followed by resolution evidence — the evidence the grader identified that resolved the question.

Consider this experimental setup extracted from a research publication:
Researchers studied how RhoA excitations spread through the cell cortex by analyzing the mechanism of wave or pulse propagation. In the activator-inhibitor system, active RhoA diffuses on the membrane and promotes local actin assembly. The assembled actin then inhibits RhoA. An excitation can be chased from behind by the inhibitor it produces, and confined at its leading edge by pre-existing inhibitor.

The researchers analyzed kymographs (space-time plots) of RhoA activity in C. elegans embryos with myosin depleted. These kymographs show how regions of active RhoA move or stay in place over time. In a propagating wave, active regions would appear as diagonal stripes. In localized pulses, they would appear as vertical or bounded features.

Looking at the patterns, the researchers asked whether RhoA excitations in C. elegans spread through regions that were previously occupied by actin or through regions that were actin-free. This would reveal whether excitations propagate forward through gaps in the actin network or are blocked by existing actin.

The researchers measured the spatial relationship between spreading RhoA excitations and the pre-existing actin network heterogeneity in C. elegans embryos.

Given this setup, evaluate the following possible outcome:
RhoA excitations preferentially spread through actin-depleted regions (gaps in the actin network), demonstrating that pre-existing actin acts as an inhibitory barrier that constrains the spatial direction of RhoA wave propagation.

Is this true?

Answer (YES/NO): YES